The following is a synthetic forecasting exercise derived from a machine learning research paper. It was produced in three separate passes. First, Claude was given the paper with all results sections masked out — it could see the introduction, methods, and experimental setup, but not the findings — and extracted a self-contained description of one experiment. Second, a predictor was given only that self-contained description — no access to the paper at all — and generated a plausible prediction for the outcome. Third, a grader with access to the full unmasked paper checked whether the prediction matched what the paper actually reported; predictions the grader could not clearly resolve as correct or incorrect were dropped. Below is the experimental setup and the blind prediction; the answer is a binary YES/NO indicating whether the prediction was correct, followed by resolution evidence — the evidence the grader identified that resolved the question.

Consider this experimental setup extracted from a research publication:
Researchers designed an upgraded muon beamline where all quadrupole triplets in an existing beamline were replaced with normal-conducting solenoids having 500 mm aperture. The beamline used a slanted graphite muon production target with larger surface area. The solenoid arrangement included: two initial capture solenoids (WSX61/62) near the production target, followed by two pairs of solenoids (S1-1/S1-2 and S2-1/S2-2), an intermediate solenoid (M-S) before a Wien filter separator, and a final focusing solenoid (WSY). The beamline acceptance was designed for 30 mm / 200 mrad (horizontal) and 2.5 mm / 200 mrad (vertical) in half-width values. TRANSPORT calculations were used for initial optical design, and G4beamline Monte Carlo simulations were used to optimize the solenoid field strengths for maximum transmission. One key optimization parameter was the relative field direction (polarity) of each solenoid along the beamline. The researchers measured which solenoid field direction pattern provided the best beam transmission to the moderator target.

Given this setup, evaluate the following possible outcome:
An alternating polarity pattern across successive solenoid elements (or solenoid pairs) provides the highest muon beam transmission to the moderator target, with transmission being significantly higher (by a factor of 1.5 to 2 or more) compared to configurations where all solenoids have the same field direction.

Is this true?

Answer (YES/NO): NO